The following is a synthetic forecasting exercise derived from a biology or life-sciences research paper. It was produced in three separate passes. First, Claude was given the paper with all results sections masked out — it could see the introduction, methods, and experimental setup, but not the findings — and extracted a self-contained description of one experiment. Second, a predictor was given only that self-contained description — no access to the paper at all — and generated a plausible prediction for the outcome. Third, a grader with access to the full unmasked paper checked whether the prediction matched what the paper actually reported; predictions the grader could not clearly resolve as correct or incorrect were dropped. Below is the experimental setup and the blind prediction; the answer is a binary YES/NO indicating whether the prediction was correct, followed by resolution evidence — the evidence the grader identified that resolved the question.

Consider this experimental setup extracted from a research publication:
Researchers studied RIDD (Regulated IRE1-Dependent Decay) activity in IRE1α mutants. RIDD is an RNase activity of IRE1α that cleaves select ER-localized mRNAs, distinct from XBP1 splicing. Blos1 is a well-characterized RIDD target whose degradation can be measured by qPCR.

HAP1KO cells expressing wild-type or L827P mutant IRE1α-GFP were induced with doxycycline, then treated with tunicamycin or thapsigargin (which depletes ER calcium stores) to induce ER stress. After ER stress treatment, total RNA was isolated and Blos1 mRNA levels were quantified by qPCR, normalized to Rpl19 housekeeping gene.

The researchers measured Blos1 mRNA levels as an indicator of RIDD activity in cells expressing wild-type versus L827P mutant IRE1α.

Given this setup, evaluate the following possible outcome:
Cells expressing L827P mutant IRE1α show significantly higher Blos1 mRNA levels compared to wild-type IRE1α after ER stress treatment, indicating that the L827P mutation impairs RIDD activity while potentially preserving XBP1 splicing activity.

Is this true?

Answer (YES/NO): NO